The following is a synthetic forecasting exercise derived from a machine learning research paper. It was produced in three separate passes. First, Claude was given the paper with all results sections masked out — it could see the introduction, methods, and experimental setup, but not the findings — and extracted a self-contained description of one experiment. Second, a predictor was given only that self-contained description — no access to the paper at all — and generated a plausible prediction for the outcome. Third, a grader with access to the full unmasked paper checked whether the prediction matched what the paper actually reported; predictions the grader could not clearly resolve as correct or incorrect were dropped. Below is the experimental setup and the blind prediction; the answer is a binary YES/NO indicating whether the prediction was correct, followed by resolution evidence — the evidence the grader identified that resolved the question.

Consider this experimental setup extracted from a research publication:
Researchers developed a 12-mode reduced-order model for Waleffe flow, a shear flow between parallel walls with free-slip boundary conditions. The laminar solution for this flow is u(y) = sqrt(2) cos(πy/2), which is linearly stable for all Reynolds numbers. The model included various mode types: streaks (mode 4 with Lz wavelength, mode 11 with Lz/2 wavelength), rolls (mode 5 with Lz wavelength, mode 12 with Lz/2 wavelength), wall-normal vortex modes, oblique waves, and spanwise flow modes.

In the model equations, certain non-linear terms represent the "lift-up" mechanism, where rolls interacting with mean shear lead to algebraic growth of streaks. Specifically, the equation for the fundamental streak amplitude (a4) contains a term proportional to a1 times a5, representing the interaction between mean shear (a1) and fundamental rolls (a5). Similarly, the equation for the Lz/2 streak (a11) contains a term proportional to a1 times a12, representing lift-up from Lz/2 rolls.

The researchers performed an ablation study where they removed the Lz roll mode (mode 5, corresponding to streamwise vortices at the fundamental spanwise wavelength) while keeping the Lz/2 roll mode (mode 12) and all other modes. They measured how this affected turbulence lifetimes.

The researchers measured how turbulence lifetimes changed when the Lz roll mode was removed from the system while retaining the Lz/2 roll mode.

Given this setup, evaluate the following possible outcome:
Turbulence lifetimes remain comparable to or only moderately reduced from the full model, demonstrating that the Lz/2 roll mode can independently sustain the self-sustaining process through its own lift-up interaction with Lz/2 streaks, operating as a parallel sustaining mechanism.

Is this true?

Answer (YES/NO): NO